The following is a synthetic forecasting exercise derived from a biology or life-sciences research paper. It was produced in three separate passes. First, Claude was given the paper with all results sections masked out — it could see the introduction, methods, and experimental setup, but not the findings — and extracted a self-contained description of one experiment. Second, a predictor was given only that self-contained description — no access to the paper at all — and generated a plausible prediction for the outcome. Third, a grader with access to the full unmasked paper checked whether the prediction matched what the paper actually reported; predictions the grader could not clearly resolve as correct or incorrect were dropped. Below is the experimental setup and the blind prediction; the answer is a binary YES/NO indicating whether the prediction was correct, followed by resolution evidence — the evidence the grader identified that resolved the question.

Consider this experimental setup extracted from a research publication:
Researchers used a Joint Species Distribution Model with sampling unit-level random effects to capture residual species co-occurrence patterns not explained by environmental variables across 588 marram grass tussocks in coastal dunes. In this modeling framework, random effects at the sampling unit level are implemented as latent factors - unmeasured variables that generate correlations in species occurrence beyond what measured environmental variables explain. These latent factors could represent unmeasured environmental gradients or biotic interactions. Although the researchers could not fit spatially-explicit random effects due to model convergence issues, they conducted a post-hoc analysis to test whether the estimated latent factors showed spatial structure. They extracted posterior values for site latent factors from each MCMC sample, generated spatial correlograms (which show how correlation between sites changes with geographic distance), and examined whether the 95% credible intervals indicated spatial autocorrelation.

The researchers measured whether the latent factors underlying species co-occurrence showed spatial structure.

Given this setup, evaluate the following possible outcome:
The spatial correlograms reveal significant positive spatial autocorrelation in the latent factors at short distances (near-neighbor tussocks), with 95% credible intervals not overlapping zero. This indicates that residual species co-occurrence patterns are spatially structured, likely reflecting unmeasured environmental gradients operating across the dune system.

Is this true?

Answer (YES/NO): NO